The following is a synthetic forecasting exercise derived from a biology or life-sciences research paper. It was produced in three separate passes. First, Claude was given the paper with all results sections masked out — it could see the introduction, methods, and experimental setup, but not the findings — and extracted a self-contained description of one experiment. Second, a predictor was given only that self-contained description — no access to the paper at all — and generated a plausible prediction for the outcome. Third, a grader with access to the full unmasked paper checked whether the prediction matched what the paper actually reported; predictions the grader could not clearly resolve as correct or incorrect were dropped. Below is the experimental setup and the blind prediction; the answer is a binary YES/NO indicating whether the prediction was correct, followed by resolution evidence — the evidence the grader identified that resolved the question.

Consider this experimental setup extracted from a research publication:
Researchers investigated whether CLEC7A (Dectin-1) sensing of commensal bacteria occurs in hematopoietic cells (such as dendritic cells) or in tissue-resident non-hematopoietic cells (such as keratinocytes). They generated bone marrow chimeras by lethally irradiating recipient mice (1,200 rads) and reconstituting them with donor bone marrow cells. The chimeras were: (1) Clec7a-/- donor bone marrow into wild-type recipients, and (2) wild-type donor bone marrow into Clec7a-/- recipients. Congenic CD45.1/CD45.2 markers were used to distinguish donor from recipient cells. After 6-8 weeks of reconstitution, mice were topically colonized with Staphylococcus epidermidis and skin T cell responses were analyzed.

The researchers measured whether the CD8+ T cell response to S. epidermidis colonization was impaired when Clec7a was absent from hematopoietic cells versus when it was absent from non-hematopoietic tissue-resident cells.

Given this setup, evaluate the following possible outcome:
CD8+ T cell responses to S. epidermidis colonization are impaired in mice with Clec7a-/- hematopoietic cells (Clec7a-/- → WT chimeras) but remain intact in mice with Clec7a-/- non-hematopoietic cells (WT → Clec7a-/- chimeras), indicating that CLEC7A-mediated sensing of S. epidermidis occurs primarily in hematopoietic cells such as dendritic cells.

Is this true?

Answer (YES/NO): NO